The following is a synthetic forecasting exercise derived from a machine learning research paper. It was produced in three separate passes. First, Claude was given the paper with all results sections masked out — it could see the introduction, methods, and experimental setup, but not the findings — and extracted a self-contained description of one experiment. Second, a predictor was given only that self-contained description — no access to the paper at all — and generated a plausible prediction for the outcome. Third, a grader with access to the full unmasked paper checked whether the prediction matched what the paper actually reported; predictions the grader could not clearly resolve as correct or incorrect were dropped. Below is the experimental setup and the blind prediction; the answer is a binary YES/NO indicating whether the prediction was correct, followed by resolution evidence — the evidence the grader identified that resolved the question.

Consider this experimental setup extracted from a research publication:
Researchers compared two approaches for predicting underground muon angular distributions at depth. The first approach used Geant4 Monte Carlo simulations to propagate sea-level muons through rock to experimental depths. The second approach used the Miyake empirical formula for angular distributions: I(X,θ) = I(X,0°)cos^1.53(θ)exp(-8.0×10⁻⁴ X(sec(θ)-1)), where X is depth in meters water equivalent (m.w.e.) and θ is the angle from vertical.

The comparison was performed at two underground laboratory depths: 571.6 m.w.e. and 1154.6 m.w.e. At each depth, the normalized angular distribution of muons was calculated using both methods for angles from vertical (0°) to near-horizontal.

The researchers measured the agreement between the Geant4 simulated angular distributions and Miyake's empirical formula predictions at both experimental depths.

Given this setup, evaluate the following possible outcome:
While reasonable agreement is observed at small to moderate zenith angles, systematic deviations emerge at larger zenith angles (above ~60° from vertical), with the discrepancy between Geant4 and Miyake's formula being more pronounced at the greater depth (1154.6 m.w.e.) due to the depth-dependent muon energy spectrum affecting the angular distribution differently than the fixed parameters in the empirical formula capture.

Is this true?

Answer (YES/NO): NO